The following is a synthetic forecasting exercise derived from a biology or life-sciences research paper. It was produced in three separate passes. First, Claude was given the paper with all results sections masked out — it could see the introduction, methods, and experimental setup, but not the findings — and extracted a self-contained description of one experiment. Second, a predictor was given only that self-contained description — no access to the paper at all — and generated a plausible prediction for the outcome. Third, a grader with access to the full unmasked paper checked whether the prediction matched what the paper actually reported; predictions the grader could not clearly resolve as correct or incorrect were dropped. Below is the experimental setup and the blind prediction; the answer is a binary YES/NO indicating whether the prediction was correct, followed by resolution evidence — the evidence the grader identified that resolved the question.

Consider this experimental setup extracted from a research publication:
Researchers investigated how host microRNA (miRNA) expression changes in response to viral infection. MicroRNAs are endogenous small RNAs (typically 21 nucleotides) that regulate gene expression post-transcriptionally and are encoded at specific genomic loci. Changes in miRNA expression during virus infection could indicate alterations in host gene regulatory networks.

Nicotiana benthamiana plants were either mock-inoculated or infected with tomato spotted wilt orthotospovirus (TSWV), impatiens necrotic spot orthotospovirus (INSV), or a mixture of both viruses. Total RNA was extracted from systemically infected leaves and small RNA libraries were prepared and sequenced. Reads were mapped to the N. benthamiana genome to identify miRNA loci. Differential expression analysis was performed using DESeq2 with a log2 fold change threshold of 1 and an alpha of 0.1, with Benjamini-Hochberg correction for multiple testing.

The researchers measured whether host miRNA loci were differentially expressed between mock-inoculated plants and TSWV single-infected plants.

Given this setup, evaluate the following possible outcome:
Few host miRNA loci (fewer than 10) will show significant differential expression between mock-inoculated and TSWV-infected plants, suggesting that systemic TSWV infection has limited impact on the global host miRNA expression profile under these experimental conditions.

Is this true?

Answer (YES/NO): NO